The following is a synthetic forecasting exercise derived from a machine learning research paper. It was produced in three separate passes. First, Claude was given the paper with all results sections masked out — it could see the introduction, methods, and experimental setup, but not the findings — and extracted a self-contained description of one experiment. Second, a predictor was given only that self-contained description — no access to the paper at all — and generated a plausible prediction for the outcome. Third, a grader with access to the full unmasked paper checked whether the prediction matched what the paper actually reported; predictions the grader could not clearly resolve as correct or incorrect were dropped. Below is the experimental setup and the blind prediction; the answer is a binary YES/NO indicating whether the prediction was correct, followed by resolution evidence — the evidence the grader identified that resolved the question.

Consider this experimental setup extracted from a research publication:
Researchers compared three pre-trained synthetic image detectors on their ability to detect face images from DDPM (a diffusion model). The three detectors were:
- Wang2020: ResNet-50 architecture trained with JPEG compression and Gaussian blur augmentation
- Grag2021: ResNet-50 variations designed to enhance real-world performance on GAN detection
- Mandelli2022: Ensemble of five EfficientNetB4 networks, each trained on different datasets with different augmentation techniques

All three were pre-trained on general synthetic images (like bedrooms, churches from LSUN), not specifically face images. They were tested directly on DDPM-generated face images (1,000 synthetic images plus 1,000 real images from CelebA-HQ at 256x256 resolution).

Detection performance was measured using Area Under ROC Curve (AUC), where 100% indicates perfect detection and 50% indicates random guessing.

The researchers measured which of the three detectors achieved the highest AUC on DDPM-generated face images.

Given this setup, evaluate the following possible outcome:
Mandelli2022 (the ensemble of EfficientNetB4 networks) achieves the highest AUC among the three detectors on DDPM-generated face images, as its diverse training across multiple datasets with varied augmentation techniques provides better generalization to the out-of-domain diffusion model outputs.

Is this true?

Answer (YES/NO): YES